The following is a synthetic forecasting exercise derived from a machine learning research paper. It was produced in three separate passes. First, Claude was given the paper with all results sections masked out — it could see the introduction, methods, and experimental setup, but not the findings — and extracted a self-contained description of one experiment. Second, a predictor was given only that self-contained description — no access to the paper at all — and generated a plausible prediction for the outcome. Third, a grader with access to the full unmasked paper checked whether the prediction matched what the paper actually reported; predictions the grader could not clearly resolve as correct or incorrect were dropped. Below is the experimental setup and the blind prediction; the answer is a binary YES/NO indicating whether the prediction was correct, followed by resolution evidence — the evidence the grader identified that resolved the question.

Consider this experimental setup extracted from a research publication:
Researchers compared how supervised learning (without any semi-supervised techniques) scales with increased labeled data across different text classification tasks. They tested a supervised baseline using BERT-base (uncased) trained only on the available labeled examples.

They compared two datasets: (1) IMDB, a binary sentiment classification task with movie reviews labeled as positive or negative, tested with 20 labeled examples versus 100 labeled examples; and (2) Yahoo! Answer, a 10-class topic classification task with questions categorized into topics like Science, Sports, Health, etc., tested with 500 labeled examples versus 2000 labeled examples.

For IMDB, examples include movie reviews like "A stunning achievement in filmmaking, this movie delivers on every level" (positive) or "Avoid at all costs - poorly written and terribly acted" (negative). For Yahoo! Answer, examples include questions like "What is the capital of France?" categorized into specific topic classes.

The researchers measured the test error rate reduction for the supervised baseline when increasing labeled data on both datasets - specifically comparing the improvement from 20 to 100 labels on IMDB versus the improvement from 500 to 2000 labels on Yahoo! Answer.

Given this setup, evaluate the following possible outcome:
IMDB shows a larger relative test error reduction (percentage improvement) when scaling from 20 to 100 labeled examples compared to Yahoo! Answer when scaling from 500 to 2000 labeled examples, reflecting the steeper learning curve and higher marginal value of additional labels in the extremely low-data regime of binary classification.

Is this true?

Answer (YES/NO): YES